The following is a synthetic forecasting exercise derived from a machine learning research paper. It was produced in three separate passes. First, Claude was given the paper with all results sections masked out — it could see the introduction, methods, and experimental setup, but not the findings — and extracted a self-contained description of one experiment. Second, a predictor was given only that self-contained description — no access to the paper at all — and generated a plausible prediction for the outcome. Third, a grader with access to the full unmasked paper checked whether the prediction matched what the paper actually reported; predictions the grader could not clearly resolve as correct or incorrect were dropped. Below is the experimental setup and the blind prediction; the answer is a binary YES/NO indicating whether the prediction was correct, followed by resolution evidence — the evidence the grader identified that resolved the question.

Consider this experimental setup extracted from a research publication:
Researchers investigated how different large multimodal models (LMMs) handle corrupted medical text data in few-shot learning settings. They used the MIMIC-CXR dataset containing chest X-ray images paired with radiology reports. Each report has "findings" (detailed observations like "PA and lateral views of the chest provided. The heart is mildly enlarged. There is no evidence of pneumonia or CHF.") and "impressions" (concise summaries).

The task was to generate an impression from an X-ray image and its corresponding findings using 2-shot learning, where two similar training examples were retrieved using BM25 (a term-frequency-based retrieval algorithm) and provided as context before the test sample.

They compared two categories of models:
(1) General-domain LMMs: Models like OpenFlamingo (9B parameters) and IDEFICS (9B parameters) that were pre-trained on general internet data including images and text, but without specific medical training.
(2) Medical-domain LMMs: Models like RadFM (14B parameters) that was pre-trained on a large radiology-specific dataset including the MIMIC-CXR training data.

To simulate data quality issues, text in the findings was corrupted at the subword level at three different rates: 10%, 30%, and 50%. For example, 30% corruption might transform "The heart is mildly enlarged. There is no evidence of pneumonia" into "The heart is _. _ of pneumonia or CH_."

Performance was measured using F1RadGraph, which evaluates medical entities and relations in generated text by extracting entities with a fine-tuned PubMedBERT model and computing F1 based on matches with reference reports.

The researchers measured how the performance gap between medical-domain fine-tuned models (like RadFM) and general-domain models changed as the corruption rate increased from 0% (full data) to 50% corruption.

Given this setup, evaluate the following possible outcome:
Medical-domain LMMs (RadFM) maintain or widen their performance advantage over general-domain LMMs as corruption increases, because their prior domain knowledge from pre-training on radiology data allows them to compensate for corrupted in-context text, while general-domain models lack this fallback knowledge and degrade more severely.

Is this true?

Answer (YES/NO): NO